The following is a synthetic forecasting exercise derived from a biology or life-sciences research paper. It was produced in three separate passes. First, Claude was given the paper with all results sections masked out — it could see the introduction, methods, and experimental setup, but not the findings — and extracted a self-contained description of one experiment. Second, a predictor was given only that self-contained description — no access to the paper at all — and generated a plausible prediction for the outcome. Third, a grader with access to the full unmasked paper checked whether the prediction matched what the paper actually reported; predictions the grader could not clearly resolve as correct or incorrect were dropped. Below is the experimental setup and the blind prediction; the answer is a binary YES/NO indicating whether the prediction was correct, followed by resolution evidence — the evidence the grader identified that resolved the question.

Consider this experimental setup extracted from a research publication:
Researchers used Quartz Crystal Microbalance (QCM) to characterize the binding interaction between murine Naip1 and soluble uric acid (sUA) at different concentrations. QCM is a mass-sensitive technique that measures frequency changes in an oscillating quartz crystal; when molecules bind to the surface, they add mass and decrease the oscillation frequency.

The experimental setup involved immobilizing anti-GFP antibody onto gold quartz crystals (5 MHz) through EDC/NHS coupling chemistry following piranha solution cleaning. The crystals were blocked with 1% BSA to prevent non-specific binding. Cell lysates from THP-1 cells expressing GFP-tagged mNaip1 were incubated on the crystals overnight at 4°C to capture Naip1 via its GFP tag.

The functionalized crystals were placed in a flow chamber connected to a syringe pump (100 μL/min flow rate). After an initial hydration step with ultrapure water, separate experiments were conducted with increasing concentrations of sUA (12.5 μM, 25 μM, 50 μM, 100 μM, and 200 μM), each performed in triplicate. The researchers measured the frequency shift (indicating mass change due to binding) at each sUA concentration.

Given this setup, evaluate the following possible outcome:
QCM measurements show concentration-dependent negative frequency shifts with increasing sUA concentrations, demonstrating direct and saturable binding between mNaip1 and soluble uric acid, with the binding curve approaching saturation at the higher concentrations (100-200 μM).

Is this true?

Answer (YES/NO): NO